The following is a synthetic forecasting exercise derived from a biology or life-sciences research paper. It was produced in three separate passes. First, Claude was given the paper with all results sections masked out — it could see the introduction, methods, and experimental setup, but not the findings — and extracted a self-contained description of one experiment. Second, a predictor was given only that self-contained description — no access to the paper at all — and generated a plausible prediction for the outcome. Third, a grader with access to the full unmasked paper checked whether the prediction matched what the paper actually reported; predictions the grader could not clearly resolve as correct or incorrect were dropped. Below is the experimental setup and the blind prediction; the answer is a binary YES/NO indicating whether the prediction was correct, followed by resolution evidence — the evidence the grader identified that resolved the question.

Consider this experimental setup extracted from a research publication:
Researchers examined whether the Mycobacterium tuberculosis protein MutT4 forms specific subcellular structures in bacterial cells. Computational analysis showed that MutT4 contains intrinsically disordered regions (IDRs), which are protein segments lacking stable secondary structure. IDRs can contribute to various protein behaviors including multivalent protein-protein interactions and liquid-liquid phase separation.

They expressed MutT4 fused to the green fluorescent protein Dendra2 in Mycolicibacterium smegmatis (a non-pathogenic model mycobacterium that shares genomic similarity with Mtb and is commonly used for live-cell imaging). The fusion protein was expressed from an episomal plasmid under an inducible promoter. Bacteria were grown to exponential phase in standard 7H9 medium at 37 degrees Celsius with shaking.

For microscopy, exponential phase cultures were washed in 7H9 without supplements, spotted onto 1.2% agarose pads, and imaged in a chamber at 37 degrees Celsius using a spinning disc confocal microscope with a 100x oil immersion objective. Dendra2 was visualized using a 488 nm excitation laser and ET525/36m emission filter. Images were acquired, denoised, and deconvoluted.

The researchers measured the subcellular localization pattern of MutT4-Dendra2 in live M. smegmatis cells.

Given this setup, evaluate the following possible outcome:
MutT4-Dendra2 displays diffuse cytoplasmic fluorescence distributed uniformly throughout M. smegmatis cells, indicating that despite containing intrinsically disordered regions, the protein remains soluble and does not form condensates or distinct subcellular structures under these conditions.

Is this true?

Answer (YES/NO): NO